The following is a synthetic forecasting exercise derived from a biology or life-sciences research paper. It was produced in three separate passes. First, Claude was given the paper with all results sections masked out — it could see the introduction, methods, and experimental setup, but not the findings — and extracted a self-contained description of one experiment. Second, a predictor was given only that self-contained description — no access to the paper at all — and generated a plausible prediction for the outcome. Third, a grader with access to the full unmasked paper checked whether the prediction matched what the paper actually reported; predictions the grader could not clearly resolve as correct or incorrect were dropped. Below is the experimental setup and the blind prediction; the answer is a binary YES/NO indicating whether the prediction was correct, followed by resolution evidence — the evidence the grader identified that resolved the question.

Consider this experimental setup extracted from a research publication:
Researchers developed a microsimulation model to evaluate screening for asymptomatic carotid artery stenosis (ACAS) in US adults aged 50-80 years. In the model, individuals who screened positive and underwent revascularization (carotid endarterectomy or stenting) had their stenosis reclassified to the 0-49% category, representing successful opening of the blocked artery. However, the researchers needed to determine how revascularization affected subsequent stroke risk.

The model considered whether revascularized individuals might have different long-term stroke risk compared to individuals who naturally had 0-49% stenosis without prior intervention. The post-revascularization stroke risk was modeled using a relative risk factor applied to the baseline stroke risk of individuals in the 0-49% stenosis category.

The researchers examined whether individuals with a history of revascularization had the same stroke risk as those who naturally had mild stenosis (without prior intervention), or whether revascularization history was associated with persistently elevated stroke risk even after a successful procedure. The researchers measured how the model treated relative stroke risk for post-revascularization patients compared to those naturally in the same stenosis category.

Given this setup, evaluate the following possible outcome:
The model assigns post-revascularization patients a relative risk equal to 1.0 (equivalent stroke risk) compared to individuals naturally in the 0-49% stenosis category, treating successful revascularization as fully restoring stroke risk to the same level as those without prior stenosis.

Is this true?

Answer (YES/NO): NO